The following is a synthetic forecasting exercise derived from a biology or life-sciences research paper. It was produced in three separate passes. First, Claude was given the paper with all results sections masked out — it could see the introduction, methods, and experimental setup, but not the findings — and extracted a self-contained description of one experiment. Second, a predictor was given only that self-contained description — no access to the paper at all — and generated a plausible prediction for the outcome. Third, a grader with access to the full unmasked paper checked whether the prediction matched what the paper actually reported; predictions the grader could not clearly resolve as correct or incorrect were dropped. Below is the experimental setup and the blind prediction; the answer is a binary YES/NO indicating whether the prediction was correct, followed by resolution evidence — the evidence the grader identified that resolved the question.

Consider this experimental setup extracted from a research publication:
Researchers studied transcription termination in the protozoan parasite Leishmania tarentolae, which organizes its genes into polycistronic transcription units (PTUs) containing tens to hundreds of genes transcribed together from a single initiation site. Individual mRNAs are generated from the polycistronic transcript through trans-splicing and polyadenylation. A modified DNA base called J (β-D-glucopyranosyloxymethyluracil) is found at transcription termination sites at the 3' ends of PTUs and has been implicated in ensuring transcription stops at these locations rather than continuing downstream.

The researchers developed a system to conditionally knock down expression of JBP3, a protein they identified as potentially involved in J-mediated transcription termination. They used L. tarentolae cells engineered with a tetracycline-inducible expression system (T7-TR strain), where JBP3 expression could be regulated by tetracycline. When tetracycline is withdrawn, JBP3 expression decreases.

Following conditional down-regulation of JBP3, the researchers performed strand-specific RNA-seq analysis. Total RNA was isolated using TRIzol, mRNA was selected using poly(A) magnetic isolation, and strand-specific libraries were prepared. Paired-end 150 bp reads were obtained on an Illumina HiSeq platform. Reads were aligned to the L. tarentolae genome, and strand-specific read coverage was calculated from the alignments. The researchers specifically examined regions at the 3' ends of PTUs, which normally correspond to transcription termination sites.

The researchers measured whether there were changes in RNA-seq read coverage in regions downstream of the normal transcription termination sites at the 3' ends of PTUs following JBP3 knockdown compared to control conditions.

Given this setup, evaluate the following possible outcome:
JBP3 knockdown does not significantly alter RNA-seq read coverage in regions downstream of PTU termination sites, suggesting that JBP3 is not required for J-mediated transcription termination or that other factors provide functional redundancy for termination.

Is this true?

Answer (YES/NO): NO